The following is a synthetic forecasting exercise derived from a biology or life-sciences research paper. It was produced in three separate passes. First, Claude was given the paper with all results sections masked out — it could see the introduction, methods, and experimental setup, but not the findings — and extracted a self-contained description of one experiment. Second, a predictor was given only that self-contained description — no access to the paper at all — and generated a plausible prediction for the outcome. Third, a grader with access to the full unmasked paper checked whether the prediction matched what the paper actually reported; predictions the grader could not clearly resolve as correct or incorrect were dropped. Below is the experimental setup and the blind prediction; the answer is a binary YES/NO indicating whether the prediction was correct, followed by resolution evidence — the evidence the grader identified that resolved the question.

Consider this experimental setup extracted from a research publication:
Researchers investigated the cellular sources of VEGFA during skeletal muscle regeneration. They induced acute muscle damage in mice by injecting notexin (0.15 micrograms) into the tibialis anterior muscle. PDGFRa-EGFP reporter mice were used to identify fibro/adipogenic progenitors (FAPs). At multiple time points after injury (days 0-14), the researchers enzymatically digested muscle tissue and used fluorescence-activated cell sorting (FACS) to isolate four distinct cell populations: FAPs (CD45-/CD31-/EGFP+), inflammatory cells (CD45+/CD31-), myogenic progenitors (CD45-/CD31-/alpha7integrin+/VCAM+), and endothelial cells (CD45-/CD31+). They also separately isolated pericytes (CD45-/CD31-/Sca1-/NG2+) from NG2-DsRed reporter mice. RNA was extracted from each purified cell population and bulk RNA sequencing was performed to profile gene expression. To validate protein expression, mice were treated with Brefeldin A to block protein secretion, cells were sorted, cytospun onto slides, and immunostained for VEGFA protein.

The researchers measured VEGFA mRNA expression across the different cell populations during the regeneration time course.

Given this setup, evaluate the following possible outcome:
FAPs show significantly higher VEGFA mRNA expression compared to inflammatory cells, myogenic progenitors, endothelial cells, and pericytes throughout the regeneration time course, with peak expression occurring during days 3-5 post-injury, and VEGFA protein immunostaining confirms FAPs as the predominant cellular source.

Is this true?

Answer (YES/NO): NO